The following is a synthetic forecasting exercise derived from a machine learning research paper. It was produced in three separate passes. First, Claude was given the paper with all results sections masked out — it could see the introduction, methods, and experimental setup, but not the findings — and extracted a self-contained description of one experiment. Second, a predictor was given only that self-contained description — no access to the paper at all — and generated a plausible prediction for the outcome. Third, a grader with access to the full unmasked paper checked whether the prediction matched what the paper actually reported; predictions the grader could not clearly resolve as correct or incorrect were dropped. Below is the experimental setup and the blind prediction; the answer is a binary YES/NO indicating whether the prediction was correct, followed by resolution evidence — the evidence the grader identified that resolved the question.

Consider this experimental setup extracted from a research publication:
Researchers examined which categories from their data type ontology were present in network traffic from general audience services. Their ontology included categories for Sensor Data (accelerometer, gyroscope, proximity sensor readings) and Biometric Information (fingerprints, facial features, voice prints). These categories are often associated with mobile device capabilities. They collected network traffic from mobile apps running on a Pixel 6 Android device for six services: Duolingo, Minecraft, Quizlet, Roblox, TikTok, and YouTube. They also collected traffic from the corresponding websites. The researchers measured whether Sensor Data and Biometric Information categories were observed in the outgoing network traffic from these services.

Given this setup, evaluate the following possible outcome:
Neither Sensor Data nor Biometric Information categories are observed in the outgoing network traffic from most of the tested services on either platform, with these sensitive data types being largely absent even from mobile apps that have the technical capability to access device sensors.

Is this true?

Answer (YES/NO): YES